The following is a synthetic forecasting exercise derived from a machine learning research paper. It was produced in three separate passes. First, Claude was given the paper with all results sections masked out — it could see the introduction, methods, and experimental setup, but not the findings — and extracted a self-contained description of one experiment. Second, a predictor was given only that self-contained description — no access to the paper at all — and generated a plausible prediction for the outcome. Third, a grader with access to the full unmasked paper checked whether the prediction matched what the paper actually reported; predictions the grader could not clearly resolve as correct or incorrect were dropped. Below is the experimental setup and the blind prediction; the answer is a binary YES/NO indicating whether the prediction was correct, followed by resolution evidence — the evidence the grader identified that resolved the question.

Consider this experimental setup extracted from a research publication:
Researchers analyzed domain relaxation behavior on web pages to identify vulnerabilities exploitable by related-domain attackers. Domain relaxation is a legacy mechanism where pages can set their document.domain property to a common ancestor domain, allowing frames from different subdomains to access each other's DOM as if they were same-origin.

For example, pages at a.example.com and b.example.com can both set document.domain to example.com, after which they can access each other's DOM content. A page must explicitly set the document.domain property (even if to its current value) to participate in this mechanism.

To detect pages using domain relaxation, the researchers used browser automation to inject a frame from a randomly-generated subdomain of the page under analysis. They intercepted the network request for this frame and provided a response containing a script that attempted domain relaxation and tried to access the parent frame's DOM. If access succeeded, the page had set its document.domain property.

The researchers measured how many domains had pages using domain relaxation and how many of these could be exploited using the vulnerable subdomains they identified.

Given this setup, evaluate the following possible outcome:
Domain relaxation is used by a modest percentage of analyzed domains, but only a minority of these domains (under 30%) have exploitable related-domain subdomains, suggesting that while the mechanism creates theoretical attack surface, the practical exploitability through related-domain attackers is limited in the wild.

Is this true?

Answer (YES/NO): NO